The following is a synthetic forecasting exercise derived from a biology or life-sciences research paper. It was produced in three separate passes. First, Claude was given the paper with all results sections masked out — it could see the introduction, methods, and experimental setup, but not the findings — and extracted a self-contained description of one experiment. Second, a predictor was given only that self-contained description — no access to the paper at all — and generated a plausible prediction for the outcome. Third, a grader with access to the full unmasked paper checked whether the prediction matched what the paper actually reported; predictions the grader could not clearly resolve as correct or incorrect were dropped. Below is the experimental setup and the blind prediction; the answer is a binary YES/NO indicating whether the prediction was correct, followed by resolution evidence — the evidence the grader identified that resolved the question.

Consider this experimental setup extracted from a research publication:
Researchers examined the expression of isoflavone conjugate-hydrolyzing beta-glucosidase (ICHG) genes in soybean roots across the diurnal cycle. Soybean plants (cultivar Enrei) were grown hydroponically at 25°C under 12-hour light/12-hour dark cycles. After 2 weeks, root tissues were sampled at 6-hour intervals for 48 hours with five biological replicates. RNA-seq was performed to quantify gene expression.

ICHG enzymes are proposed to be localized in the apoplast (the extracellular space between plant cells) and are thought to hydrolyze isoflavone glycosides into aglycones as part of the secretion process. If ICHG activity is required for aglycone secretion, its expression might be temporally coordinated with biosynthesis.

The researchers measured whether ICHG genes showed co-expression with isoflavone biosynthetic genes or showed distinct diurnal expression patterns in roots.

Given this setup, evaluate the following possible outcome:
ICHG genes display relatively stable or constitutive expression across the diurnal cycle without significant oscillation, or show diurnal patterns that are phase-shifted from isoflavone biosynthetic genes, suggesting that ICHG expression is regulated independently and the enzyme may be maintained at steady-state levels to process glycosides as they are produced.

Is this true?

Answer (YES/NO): YES